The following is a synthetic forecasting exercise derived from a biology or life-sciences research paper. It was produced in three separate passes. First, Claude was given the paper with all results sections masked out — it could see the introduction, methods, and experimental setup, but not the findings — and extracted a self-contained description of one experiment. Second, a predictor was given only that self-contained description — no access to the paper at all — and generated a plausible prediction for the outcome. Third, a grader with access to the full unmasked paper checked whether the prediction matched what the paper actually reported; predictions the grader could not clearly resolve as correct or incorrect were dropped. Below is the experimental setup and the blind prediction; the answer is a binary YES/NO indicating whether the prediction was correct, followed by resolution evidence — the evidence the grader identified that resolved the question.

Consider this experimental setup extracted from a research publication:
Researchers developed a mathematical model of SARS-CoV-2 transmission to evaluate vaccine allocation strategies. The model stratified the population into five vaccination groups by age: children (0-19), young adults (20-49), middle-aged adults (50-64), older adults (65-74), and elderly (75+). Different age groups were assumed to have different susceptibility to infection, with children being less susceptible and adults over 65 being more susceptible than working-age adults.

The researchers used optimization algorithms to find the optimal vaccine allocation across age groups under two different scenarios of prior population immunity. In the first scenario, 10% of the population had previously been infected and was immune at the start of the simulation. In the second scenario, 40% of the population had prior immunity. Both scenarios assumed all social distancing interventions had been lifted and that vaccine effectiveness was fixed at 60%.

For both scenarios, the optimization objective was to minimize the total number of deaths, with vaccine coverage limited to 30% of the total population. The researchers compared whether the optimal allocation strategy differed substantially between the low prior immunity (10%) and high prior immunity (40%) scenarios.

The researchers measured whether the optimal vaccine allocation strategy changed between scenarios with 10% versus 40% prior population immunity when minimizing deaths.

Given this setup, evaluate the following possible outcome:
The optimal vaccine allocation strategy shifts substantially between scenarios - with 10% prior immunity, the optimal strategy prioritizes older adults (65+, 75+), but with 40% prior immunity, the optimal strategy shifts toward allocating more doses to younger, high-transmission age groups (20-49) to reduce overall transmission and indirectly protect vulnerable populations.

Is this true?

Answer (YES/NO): NO